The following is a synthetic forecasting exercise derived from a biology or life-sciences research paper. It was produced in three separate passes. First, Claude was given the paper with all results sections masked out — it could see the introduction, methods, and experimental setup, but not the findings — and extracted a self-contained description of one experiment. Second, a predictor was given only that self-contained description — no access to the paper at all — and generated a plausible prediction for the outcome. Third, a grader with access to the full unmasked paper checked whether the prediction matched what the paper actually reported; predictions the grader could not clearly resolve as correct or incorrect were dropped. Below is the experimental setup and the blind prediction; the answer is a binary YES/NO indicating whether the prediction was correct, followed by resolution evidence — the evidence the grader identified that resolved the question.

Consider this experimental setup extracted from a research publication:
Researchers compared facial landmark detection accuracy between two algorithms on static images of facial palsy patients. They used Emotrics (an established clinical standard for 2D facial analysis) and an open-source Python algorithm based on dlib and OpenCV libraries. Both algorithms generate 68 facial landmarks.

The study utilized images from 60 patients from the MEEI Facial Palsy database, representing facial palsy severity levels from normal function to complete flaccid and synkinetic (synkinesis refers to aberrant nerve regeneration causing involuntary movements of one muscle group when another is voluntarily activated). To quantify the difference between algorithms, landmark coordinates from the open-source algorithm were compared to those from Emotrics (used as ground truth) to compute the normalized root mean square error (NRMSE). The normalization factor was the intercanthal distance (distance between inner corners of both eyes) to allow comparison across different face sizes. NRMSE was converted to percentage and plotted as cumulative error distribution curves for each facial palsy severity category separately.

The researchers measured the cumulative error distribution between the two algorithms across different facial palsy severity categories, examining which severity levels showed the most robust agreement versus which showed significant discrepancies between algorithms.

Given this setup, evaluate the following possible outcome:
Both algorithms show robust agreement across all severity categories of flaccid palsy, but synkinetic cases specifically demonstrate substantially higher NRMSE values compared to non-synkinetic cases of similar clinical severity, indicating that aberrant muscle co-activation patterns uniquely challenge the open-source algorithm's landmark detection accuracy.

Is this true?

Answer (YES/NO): NO